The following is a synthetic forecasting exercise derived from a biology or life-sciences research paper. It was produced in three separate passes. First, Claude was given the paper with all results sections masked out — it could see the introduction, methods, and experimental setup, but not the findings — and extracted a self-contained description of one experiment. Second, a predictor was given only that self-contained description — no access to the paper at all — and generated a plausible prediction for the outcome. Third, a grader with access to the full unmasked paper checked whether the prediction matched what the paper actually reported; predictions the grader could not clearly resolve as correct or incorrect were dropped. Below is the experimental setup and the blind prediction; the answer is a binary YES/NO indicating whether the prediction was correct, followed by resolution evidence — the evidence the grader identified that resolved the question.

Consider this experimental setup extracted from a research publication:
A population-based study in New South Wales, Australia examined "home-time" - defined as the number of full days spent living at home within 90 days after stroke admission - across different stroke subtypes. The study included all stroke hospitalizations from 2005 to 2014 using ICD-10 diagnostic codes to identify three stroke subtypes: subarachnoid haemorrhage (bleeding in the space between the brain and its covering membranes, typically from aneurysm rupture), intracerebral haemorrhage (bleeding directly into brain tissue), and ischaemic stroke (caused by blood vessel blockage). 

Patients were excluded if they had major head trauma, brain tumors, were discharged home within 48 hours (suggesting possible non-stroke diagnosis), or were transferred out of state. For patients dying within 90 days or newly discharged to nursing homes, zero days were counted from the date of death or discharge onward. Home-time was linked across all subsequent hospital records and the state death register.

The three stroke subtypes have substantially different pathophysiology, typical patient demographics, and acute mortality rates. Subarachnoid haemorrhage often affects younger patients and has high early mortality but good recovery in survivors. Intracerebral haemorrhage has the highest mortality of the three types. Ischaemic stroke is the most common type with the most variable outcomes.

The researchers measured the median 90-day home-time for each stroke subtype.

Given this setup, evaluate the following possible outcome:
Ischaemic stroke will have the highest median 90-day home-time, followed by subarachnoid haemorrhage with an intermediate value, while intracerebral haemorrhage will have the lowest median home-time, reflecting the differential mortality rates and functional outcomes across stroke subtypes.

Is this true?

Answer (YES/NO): YES